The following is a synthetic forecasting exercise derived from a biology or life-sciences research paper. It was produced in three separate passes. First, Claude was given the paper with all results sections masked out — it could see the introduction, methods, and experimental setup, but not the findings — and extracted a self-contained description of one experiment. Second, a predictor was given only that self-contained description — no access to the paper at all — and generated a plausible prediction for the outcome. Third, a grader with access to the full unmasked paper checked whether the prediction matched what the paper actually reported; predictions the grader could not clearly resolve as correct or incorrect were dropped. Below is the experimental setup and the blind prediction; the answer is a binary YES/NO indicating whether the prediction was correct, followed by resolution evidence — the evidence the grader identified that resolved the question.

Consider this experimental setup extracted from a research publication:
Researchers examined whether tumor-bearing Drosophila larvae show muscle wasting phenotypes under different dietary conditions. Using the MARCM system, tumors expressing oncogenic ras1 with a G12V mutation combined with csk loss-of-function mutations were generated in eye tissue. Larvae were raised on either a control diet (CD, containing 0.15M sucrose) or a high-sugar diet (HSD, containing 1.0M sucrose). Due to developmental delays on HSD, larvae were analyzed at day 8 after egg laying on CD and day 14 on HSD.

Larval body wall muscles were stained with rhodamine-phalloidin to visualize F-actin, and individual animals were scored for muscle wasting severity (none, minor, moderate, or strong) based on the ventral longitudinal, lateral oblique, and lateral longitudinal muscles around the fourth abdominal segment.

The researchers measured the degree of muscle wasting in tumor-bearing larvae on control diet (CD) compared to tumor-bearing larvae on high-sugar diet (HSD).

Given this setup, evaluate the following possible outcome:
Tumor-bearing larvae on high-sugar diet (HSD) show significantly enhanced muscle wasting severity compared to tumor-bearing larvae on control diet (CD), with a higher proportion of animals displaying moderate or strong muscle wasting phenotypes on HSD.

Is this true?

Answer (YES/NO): YES